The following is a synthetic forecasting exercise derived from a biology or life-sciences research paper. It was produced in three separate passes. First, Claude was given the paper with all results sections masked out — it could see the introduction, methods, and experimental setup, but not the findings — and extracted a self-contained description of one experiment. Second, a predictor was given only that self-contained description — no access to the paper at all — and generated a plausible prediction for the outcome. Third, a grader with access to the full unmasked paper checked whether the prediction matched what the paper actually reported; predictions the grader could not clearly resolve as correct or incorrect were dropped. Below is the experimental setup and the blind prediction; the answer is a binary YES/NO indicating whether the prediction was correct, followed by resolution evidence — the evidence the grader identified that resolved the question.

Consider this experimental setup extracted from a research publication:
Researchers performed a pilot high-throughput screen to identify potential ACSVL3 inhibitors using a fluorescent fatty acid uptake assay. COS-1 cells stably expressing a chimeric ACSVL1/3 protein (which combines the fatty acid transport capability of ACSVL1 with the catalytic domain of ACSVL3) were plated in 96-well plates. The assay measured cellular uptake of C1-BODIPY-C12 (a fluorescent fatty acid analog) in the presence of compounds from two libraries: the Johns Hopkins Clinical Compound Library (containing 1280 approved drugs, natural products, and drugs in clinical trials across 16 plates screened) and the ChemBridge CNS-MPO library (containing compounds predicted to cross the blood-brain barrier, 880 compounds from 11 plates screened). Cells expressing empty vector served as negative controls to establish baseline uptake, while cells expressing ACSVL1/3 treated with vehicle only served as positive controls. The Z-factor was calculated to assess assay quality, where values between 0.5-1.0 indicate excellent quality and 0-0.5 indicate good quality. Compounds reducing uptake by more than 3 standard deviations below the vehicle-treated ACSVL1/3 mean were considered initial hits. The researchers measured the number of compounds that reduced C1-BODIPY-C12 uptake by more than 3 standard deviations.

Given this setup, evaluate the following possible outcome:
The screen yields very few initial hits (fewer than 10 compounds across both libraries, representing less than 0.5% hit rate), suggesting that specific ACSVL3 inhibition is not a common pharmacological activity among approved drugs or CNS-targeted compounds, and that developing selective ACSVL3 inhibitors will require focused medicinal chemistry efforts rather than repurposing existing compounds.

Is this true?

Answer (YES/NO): NO